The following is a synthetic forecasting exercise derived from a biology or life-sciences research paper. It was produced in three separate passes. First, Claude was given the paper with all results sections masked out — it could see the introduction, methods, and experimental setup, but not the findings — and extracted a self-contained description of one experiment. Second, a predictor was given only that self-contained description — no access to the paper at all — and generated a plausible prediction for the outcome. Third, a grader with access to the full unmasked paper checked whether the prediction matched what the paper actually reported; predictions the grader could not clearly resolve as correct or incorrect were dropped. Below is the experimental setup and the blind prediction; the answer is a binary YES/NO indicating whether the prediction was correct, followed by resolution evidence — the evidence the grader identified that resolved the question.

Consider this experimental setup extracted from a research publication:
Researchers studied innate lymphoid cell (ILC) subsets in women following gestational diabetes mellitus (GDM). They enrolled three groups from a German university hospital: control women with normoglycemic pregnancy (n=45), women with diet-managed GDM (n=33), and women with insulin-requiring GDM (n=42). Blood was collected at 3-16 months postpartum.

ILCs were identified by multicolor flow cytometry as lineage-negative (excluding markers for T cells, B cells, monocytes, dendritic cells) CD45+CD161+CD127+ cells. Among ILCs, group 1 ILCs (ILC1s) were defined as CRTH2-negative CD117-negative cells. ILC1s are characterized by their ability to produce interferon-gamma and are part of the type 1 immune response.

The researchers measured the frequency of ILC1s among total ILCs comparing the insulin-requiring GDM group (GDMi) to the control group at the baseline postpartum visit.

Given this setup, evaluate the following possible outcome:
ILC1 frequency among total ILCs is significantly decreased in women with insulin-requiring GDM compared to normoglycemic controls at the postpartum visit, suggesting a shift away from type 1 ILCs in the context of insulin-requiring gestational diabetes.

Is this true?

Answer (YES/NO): NO